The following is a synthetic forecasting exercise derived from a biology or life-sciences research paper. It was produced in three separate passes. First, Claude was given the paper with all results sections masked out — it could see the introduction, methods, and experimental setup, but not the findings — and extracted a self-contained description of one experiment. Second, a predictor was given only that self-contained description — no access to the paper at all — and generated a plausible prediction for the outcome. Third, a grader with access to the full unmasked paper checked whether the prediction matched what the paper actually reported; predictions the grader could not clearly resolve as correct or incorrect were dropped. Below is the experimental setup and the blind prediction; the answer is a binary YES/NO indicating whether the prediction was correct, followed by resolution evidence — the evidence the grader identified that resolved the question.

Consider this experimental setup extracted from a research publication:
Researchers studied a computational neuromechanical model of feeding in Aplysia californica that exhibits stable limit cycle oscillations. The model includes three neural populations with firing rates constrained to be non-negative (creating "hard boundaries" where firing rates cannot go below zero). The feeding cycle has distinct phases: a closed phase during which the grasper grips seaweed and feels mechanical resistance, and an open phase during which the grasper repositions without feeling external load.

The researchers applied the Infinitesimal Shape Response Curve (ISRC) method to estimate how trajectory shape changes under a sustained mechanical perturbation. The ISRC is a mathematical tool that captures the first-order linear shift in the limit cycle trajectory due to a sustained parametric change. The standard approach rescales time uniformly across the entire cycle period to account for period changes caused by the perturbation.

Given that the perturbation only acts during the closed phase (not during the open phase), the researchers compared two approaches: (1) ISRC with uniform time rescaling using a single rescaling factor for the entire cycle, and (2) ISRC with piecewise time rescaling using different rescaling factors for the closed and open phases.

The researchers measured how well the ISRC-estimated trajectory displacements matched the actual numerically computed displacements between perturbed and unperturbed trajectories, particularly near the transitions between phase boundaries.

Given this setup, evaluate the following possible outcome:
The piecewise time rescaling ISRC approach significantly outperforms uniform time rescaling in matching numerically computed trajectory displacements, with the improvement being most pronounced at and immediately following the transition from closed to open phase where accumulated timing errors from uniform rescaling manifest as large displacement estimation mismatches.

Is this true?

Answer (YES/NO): NO